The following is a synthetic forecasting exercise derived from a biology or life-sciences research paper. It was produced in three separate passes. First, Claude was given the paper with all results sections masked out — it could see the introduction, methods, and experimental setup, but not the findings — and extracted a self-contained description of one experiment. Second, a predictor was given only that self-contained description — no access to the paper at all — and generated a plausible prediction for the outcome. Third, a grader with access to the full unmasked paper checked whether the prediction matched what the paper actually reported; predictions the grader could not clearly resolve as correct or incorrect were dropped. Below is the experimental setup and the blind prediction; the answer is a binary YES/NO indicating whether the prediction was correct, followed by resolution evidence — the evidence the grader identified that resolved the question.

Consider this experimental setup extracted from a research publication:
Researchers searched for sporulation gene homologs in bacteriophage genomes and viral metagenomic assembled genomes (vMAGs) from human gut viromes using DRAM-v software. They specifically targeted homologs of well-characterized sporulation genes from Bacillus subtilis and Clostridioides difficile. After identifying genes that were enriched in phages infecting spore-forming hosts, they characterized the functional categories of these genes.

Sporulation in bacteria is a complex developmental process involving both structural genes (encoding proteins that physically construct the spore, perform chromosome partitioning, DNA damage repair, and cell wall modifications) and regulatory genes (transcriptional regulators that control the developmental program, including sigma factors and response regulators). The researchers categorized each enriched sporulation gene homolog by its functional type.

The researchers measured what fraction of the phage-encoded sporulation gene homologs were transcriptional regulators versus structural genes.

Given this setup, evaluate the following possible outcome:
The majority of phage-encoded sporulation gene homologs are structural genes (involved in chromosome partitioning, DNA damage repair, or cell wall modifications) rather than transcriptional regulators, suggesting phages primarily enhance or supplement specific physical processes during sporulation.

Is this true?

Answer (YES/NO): YES